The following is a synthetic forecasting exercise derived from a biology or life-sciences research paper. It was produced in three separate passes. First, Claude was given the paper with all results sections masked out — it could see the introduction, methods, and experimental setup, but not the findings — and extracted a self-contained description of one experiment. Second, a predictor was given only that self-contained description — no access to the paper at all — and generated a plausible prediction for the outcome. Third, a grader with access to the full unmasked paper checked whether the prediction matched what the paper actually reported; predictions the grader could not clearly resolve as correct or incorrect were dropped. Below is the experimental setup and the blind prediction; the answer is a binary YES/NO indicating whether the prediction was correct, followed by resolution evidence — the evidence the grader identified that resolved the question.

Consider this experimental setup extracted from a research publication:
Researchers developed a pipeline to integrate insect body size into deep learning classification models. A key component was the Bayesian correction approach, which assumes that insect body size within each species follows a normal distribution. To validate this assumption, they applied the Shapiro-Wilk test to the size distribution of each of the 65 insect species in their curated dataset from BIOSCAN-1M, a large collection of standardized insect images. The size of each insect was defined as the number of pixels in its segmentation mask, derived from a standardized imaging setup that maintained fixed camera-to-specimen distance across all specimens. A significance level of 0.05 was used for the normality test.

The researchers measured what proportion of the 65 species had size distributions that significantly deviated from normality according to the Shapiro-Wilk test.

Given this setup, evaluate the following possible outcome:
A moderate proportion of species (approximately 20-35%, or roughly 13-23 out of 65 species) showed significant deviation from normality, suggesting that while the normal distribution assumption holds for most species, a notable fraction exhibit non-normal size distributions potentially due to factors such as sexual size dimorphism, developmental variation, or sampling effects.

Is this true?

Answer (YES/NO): NO